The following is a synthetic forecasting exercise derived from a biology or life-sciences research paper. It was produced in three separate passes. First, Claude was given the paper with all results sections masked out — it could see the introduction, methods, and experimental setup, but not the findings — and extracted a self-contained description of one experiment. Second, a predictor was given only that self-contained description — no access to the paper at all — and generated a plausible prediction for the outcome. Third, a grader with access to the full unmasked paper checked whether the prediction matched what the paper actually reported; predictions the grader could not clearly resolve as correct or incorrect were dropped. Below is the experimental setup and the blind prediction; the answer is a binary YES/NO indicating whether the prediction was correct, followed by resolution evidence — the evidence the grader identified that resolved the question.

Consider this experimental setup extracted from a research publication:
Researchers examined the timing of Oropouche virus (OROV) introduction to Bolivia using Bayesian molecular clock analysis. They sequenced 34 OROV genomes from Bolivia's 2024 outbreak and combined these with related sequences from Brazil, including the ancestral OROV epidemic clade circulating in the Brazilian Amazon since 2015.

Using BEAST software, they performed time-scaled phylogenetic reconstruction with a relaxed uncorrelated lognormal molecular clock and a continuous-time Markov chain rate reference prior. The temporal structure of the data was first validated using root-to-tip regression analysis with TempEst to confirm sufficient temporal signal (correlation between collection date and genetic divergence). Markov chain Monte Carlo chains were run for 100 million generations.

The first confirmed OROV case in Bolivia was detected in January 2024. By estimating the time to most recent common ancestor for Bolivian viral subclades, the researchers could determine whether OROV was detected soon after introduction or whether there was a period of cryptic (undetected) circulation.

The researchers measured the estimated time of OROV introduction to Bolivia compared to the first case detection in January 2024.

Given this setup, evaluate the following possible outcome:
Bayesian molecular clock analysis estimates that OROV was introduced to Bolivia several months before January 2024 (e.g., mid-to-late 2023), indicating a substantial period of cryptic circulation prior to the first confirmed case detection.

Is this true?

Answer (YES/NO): YES